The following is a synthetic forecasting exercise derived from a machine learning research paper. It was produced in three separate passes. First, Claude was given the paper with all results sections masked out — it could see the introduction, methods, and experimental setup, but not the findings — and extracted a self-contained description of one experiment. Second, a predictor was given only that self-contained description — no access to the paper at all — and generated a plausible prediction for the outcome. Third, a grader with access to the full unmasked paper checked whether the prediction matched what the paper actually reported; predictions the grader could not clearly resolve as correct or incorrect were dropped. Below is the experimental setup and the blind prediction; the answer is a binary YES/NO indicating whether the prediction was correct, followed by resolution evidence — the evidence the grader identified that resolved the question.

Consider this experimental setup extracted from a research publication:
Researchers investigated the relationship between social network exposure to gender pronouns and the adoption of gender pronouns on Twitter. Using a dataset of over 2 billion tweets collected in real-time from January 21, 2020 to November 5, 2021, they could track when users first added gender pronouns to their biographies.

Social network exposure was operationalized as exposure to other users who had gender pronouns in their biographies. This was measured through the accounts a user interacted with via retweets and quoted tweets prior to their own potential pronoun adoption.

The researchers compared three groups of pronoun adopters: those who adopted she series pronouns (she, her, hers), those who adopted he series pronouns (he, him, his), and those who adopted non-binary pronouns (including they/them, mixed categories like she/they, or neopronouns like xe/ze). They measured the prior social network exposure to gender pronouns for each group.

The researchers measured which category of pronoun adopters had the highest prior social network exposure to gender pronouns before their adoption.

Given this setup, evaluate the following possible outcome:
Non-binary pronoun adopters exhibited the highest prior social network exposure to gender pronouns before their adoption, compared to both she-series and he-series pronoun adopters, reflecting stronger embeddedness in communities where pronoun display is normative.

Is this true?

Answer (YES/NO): YES